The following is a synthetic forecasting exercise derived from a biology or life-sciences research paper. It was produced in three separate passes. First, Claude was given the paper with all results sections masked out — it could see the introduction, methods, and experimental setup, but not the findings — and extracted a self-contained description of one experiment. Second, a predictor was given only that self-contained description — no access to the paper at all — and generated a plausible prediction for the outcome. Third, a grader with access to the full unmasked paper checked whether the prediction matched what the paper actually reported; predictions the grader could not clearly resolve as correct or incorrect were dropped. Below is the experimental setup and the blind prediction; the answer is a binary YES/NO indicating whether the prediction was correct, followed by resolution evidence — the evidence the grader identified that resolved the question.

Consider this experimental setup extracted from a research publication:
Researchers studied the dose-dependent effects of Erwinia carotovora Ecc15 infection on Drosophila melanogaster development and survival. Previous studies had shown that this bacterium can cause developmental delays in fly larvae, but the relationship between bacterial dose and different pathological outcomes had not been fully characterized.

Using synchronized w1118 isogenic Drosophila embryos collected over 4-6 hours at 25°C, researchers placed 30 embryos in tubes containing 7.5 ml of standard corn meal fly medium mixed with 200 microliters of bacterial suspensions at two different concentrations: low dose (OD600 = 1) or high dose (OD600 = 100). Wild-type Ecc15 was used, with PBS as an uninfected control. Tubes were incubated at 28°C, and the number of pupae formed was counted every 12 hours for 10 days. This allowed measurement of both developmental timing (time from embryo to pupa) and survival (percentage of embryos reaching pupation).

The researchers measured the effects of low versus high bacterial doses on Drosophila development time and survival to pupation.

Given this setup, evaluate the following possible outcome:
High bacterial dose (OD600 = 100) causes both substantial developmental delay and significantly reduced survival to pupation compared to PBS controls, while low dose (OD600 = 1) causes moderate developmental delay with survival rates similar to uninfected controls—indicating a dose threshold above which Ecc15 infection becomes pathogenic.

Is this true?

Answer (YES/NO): YES